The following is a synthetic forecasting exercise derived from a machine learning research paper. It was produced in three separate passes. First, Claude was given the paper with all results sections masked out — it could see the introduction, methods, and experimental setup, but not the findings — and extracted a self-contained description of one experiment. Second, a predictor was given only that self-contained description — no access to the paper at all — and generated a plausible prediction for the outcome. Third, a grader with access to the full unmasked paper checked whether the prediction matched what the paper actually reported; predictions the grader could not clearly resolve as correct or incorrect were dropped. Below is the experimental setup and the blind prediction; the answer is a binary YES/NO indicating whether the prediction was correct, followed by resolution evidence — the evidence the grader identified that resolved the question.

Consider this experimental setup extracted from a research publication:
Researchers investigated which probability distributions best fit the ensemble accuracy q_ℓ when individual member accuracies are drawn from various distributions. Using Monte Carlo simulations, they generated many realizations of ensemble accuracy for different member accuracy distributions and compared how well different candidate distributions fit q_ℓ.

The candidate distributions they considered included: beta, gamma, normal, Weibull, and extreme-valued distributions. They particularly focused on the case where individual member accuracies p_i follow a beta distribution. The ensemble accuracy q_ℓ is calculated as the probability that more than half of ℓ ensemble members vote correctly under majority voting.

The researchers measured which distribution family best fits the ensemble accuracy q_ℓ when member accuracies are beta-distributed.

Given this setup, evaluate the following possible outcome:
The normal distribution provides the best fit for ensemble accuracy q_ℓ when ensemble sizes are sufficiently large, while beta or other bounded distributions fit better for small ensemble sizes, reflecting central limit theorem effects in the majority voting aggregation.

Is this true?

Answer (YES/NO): NO